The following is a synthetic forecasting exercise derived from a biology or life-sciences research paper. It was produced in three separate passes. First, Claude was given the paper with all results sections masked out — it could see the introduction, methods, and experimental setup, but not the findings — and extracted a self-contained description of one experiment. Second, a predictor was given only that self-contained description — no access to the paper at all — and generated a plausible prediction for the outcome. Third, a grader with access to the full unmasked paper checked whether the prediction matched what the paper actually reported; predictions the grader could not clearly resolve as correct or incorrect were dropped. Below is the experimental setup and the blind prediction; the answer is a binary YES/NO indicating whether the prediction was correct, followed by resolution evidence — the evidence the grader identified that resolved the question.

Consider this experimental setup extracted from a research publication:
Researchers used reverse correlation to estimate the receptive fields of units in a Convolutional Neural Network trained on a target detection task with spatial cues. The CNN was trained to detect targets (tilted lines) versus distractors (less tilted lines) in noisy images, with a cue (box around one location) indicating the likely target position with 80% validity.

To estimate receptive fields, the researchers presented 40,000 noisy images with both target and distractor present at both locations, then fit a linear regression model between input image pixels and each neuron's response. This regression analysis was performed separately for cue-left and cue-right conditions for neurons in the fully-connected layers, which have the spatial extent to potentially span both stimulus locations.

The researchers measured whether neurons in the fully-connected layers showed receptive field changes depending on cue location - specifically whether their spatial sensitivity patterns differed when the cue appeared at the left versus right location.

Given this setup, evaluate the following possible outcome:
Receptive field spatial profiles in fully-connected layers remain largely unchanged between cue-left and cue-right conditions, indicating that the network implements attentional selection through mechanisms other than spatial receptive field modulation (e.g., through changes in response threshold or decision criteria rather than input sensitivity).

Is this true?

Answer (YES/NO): NO